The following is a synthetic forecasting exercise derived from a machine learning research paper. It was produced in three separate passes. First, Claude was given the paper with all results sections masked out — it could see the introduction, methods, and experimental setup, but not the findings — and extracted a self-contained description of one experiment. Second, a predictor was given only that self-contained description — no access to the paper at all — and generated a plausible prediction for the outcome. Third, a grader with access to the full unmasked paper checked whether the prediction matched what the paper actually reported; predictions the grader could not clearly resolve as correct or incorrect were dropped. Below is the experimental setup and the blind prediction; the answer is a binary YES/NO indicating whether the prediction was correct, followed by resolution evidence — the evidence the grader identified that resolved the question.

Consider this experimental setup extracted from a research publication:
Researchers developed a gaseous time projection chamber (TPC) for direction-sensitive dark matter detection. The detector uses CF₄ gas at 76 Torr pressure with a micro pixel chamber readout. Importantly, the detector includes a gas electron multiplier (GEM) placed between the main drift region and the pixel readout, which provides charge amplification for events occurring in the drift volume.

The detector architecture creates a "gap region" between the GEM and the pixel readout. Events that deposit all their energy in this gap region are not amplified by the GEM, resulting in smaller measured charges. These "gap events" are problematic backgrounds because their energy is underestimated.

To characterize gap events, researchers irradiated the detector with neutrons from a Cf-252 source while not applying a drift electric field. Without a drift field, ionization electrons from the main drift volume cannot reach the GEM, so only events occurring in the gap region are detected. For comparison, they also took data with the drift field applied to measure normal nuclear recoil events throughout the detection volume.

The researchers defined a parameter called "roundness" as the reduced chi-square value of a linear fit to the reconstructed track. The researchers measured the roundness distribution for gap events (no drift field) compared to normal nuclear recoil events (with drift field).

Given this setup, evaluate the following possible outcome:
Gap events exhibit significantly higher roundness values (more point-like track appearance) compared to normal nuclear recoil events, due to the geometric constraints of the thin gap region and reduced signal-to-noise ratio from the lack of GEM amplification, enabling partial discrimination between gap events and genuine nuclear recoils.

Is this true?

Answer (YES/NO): NO